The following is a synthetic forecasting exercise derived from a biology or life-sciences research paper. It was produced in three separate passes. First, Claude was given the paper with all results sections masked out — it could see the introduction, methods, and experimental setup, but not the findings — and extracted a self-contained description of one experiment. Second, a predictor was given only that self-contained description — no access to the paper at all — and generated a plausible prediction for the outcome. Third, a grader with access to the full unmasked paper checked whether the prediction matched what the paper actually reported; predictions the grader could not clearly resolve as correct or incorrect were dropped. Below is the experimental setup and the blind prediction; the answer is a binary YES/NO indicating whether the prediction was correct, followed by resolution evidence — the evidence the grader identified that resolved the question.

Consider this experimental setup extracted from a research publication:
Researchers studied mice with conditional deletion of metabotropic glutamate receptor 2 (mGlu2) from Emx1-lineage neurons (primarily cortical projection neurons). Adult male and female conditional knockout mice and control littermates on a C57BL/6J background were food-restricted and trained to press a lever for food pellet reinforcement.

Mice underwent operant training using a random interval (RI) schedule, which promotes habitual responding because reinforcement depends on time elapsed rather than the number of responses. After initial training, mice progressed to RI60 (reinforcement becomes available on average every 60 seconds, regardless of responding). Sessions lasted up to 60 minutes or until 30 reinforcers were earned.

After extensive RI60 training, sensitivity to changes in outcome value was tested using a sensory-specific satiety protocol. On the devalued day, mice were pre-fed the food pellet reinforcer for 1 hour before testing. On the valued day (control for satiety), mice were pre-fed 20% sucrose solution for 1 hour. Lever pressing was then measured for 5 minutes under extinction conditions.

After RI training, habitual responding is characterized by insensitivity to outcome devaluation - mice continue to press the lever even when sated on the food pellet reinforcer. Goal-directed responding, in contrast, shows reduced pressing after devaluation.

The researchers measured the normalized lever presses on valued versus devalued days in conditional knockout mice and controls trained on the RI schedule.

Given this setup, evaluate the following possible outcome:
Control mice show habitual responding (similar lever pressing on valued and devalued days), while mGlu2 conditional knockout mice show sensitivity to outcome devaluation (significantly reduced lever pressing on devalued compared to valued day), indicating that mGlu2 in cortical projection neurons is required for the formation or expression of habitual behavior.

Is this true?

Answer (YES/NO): NO